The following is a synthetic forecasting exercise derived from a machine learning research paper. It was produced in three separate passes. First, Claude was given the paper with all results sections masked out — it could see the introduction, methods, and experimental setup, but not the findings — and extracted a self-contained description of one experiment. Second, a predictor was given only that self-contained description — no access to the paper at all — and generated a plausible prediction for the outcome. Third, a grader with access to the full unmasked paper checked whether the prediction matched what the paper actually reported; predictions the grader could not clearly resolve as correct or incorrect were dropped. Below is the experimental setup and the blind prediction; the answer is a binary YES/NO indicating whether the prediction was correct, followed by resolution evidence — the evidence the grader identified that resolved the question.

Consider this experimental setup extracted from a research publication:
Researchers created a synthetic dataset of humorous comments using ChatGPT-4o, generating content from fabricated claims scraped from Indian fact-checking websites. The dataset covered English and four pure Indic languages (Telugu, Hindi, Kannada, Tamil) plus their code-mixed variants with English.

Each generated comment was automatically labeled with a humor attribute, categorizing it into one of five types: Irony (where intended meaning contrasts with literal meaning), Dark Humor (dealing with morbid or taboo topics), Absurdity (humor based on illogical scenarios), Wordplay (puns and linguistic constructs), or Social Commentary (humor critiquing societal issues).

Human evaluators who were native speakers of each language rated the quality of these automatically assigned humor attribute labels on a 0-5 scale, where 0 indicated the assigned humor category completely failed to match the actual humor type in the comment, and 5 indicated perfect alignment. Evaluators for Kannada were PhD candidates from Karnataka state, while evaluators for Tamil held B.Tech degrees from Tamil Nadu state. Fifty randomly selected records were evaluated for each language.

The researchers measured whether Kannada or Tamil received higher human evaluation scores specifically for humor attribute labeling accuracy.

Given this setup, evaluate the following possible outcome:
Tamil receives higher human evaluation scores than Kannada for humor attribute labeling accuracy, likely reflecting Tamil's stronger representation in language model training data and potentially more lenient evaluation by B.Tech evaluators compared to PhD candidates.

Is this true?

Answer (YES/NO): YES